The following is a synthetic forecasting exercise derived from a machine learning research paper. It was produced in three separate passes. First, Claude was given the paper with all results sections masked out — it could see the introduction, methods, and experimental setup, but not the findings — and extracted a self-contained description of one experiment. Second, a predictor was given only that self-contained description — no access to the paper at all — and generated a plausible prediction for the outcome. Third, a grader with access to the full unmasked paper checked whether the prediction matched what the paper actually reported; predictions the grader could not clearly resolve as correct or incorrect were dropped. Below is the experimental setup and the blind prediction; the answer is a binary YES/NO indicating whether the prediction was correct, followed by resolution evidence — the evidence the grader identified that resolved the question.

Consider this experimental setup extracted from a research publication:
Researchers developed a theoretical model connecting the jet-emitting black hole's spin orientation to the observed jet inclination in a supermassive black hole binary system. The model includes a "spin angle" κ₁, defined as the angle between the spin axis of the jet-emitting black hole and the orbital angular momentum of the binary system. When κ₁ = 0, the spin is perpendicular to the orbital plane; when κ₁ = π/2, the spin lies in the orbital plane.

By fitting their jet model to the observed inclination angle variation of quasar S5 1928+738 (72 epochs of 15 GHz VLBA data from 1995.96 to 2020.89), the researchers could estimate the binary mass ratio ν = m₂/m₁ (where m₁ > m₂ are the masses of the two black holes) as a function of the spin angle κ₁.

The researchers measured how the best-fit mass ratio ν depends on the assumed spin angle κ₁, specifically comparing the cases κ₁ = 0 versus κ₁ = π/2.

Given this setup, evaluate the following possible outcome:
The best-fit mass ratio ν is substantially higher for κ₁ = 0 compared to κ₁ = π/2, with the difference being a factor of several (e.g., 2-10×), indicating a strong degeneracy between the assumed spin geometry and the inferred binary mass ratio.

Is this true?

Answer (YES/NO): NO